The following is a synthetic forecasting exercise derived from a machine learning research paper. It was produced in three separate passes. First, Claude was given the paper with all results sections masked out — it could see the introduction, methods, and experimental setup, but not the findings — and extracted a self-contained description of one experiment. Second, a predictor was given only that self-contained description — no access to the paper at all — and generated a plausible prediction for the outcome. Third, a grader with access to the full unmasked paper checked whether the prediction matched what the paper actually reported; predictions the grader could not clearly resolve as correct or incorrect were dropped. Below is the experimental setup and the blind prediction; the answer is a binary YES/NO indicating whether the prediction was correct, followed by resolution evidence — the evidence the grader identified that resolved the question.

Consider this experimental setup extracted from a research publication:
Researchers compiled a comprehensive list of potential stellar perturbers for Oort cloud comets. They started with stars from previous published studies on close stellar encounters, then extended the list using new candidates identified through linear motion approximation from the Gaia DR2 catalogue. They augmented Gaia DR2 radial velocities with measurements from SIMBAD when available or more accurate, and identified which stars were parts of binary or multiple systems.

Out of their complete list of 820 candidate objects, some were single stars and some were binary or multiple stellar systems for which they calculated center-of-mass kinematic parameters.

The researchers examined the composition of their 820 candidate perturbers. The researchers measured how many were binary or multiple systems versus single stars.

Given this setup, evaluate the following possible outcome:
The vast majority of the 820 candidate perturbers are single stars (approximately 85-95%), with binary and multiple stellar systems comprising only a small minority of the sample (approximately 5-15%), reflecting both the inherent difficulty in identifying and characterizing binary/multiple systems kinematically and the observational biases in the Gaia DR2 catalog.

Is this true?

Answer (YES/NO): YES